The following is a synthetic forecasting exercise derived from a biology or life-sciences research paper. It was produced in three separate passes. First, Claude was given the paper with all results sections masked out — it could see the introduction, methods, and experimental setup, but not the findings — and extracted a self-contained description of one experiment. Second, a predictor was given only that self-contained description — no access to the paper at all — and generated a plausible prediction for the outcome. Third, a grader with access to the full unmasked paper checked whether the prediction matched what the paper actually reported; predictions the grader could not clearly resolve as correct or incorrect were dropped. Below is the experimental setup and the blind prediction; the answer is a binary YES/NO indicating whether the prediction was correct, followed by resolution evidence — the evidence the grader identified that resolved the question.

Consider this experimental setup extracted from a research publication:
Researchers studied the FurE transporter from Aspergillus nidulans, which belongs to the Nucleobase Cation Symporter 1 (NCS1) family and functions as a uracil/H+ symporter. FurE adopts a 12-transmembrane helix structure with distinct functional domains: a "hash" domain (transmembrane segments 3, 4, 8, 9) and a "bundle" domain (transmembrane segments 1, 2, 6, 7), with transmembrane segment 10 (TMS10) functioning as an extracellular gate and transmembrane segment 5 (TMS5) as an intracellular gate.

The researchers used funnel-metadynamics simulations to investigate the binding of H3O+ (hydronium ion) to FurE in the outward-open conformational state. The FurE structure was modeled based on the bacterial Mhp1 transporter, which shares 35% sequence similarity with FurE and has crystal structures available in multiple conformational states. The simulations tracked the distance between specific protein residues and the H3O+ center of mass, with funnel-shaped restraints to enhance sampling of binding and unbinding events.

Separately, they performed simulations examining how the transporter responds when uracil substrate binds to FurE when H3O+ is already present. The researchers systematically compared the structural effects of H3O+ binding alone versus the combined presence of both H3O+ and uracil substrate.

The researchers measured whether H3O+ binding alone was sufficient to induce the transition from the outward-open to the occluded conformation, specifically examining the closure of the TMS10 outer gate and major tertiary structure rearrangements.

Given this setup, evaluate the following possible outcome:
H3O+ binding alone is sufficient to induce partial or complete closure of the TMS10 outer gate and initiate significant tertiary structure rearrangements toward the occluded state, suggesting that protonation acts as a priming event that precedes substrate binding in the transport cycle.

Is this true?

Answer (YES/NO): NO